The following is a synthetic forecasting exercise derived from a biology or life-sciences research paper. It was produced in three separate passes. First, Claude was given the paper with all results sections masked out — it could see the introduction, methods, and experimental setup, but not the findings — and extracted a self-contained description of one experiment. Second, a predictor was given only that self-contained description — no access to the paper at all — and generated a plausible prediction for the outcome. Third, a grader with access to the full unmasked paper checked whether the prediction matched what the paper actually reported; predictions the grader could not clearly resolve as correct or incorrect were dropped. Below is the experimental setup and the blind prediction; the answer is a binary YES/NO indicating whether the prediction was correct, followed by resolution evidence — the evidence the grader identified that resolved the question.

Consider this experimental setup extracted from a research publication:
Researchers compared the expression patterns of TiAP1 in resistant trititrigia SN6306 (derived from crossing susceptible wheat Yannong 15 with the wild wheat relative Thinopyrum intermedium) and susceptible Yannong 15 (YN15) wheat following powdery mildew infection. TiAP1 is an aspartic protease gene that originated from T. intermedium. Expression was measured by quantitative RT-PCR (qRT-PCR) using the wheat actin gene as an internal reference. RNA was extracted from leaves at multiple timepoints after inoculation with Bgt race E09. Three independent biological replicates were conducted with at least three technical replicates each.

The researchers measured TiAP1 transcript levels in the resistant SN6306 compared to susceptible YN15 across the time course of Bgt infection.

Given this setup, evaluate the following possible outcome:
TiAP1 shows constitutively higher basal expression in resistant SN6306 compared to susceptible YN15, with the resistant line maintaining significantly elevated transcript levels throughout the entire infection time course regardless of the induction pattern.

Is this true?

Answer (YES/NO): NO